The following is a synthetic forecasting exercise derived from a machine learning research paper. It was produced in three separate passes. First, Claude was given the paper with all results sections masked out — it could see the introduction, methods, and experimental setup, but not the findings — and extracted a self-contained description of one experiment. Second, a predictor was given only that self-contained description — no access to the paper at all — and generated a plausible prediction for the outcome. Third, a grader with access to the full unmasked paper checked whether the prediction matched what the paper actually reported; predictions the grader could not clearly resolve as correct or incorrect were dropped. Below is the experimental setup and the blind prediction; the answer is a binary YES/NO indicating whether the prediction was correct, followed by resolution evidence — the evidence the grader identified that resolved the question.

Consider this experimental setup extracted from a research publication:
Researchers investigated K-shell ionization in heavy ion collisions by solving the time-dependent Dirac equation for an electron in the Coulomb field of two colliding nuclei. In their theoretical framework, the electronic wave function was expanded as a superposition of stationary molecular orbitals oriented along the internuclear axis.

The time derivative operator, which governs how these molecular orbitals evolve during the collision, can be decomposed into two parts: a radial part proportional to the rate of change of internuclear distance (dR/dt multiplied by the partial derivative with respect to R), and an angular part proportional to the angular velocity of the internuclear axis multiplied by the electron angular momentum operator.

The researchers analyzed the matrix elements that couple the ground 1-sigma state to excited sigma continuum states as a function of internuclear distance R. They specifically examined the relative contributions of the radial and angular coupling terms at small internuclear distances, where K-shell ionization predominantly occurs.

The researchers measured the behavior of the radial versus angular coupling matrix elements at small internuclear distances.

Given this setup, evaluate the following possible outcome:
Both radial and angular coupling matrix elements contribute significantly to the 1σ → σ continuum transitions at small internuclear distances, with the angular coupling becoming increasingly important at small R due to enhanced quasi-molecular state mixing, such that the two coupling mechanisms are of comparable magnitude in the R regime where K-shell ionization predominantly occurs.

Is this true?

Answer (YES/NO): NO